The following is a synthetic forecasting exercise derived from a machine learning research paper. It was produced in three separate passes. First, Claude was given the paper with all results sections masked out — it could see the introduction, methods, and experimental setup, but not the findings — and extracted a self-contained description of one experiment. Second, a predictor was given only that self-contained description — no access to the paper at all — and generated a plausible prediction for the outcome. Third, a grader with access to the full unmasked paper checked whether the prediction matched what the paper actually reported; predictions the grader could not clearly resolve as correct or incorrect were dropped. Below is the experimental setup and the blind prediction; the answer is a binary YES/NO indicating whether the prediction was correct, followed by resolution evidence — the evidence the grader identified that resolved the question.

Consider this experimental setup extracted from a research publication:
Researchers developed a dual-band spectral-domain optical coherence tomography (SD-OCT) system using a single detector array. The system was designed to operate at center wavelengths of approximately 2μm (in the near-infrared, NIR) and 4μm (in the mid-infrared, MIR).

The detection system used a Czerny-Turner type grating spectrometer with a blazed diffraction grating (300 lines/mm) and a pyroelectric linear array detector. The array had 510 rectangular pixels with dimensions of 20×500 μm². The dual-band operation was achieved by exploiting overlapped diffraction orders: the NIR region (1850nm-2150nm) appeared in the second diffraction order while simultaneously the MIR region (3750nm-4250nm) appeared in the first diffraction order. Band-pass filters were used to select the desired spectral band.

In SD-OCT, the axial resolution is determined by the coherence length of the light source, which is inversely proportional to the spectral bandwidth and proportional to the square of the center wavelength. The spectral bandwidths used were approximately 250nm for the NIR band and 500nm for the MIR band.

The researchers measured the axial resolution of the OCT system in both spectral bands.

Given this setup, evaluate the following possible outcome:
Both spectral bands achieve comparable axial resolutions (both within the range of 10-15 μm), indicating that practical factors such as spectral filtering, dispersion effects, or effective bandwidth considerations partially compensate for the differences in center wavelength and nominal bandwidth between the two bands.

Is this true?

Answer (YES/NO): NO